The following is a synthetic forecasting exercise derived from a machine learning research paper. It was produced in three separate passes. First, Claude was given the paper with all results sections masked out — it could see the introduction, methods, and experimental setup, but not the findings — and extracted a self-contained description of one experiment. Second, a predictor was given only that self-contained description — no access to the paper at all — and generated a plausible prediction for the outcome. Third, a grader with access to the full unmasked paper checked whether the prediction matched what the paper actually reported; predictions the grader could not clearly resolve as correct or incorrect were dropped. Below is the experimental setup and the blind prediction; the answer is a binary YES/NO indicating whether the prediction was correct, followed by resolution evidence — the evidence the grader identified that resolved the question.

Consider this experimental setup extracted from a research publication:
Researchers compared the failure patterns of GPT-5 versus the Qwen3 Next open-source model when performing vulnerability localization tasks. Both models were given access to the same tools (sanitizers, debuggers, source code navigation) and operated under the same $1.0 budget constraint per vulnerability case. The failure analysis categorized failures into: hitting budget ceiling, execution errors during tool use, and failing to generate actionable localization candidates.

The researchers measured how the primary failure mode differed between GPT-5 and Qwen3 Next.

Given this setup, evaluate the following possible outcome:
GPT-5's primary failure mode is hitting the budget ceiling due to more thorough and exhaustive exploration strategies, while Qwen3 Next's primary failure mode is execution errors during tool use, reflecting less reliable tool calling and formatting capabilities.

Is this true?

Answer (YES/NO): NO